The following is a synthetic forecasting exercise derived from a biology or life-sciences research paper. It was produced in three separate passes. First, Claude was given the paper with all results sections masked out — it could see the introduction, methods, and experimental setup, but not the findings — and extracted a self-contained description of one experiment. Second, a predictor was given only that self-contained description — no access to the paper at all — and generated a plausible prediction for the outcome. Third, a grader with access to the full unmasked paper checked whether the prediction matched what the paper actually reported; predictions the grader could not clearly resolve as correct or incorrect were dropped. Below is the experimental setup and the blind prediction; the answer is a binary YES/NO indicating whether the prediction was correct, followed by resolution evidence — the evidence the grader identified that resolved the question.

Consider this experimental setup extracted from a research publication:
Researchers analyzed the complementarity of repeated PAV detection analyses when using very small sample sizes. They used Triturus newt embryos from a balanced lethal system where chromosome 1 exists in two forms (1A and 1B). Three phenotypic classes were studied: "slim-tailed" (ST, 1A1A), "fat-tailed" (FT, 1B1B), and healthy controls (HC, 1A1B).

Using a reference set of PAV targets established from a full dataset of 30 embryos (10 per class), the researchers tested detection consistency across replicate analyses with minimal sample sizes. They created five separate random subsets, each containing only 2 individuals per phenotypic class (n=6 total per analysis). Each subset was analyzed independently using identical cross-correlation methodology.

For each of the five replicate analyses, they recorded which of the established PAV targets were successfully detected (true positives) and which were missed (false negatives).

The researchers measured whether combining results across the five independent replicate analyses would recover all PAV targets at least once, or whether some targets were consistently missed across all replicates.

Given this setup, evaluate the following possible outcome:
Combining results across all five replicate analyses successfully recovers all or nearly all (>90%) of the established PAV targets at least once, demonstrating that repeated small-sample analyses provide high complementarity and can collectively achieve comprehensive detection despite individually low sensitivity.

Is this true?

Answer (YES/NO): YES